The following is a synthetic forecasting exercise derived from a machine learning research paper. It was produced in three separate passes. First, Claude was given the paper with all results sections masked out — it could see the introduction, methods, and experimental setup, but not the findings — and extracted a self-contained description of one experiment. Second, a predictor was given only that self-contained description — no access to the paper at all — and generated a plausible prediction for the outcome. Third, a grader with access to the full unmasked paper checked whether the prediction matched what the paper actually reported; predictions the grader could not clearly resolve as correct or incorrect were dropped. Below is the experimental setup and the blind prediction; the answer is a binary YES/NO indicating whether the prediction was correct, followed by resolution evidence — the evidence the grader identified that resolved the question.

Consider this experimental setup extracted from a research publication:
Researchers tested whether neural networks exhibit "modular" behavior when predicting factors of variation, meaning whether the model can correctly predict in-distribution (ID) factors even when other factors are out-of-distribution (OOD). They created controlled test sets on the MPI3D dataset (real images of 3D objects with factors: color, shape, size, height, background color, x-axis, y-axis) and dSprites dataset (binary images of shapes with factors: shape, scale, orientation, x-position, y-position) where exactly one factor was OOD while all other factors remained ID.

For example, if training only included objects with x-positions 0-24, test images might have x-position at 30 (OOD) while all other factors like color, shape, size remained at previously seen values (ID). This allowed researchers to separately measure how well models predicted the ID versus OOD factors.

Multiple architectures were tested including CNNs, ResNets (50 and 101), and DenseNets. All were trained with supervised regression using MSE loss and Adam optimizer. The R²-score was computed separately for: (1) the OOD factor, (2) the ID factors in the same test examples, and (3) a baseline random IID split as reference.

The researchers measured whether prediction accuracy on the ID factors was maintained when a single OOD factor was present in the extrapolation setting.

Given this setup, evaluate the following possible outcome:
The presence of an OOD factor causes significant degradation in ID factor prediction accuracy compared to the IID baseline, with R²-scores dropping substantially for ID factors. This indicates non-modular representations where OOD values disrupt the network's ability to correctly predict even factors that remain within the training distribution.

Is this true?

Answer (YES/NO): NO